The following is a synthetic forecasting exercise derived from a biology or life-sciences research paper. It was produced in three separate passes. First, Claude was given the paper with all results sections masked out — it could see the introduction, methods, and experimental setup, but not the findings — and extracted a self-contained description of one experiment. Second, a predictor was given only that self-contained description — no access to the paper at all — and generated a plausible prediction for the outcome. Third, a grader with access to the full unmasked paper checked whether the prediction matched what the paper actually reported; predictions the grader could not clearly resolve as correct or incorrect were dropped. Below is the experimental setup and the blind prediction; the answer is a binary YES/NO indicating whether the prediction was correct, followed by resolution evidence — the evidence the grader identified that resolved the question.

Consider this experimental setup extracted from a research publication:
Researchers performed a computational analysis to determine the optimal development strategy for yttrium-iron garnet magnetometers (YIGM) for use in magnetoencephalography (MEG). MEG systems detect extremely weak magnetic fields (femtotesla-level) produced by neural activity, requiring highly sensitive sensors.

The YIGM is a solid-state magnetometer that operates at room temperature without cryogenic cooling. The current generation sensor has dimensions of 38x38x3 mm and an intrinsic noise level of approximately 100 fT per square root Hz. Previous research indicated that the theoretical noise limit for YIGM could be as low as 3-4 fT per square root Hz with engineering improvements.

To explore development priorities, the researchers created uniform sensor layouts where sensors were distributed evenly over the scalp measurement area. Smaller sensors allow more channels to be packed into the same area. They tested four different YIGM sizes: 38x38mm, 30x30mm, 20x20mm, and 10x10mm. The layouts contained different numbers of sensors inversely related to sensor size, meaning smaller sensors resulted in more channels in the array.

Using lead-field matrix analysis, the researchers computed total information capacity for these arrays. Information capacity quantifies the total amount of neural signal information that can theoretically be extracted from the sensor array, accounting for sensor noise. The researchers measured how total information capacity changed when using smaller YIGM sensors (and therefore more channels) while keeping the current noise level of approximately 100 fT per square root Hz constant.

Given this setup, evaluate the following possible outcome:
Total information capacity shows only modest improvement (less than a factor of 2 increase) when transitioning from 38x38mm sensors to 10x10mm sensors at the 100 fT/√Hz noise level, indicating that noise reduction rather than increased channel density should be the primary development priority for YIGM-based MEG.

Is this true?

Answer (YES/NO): YES